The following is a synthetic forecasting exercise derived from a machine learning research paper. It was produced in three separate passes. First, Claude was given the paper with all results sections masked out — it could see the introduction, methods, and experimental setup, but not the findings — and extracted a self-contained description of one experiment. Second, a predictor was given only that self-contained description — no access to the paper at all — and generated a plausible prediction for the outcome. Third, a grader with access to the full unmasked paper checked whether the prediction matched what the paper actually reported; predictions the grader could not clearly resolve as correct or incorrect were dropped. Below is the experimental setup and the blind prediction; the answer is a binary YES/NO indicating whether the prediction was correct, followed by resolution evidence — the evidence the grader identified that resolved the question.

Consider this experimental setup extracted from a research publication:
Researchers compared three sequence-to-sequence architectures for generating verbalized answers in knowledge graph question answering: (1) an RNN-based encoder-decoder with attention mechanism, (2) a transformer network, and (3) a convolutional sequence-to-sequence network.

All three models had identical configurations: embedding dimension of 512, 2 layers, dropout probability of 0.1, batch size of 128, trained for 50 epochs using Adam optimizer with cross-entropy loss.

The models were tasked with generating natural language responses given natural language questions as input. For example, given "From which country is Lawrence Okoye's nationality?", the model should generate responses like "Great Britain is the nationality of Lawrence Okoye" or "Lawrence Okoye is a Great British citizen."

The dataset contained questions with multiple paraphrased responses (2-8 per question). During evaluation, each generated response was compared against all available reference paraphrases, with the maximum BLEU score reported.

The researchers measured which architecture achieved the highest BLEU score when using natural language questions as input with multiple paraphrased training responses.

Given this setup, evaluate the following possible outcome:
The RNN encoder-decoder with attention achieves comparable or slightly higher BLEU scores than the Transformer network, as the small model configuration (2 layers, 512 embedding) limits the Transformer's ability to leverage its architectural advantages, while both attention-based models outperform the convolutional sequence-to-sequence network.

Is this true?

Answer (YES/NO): NO